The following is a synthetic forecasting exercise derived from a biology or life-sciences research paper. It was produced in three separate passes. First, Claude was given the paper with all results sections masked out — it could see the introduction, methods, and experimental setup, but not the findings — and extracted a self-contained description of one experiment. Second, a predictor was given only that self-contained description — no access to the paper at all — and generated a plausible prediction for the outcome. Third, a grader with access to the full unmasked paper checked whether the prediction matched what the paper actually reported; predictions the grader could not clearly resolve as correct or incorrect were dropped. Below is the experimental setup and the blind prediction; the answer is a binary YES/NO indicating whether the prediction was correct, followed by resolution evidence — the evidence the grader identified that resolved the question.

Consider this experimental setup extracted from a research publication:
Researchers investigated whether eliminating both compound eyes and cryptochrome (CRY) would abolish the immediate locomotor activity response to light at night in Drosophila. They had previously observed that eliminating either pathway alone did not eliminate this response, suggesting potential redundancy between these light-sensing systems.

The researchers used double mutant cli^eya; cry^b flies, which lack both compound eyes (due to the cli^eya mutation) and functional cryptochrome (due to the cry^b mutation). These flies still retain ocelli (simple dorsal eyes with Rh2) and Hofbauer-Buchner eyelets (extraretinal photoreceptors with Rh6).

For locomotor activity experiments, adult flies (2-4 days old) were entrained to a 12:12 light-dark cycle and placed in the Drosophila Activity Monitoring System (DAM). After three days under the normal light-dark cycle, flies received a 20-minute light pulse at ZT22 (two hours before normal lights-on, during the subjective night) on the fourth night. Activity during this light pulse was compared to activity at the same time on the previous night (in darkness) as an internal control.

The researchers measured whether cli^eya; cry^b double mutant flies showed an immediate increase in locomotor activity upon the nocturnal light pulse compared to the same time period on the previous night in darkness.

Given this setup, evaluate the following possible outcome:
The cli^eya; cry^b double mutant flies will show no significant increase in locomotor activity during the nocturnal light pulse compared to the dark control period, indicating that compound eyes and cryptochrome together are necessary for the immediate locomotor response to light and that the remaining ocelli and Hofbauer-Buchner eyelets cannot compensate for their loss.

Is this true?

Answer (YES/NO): NO